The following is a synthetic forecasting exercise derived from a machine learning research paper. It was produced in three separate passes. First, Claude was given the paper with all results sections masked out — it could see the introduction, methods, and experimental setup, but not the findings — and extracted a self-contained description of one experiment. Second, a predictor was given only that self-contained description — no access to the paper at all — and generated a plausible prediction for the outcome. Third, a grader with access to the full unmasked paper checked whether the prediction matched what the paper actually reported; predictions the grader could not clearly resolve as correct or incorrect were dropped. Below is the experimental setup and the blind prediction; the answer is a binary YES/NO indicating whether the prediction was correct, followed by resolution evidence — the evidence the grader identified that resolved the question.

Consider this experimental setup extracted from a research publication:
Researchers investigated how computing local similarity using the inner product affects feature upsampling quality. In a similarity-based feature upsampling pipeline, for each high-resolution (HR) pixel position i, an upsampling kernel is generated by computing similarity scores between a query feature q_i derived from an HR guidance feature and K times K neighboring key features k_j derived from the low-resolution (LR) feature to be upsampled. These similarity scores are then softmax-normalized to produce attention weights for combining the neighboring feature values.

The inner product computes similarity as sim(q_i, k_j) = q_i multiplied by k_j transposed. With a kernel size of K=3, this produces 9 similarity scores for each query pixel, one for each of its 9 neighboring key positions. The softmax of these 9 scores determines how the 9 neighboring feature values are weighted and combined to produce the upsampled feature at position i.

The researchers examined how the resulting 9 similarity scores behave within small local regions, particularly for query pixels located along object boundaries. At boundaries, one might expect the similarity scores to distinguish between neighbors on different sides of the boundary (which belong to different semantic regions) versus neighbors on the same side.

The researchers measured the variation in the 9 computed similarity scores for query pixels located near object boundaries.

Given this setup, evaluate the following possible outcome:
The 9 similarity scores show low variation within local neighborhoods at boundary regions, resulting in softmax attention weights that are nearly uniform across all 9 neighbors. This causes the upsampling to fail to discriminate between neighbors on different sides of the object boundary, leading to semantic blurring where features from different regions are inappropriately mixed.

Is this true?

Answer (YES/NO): YES